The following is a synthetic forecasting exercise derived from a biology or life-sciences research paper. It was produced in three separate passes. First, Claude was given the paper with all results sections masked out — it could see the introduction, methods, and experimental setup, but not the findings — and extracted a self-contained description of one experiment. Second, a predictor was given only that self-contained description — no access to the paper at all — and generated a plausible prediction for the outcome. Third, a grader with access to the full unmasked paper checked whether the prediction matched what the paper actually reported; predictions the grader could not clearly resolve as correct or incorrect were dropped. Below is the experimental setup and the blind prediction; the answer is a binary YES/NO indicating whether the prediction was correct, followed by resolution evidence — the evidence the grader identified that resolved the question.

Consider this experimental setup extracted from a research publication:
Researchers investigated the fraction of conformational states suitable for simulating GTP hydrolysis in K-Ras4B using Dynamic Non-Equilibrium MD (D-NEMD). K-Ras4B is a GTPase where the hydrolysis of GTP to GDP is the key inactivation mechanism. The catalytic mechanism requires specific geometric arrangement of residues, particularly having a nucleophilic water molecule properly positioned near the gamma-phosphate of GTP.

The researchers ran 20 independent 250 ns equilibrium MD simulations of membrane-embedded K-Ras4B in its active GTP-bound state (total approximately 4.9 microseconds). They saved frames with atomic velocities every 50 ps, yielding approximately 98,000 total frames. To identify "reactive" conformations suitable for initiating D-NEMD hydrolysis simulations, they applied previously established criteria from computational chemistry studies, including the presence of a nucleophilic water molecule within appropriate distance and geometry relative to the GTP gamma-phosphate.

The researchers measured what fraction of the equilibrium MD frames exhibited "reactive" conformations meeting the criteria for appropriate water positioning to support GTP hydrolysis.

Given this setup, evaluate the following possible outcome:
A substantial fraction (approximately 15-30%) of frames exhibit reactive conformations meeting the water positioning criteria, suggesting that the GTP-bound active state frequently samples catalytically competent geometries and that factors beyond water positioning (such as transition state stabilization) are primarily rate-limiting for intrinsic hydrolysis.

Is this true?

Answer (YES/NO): NO